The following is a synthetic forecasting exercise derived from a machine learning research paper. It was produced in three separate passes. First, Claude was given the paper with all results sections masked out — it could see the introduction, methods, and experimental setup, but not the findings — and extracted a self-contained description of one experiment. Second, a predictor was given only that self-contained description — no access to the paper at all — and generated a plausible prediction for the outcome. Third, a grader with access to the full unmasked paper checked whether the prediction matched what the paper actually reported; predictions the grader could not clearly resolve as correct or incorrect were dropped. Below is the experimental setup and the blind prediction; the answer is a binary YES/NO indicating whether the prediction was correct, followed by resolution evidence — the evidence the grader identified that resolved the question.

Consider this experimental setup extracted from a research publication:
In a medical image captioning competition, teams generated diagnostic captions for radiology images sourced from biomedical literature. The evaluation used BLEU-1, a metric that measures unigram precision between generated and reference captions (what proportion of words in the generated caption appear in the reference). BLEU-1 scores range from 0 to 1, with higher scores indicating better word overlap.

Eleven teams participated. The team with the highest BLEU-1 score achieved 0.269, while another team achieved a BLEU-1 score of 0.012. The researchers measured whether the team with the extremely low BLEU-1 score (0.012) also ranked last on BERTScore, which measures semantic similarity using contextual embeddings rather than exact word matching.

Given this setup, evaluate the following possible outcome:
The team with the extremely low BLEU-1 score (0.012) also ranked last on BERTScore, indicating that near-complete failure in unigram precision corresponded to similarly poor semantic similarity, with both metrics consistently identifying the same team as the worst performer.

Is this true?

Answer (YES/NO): NO